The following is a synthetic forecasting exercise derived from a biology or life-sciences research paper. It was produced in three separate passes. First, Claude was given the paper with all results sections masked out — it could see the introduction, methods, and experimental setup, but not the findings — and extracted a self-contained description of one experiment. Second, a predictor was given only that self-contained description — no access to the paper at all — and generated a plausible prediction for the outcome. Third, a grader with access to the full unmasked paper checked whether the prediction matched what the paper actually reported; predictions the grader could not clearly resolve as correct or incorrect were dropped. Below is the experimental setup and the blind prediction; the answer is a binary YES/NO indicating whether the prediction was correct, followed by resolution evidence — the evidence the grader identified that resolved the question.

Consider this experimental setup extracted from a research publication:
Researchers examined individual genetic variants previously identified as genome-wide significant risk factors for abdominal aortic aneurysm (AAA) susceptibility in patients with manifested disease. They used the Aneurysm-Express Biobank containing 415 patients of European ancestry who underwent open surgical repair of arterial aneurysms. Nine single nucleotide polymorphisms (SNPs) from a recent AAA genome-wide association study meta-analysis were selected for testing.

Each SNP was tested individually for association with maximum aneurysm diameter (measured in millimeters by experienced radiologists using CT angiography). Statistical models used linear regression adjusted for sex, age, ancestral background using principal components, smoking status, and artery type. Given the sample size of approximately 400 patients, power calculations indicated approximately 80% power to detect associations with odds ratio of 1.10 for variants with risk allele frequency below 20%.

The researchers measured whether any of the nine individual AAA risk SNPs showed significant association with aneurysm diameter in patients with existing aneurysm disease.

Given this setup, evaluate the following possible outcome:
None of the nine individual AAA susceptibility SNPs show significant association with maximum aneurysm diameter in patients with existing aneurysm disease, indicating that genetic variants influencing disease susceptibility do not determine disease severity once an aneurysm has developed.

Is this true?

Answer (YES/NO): NO